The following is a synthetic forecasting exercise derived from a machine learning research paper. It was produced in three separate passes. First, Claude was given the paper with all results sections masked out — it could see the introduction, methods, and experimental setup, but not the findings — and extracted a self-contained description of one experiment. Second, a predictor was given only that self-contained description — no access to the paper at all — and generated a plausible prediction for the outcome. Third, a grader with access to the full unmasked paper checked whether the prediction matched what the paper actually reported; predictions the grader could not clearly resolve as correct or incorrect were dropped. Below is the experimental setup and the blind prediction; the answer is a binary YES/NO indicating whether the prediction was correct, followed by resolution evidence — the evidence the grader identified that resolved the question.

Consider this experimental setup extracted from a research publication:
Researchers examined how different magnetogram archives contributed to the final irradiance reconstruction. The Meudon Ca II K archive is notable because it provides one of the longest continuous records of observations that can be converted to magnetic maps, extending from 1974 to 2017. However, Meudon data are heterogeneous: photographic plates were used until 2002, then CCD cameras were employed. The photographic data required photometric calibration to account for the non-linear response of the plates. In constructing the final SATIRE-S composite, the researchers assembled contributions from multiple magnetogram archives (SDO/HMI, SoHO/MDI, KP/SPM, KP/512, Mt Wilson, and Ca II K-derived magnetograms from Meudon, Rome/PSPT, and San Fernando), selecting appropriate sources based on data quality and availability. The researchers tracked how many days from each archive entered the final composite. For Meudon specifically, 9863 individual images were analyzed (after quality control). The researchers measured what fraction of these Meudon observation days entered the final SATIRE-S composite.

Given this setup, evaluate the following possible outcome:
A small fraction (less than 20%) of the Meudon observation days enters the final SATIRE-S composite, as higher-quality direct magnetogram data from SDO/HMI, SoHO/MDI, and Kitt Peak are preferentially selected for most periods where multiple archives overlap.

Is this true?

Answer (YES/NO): NO